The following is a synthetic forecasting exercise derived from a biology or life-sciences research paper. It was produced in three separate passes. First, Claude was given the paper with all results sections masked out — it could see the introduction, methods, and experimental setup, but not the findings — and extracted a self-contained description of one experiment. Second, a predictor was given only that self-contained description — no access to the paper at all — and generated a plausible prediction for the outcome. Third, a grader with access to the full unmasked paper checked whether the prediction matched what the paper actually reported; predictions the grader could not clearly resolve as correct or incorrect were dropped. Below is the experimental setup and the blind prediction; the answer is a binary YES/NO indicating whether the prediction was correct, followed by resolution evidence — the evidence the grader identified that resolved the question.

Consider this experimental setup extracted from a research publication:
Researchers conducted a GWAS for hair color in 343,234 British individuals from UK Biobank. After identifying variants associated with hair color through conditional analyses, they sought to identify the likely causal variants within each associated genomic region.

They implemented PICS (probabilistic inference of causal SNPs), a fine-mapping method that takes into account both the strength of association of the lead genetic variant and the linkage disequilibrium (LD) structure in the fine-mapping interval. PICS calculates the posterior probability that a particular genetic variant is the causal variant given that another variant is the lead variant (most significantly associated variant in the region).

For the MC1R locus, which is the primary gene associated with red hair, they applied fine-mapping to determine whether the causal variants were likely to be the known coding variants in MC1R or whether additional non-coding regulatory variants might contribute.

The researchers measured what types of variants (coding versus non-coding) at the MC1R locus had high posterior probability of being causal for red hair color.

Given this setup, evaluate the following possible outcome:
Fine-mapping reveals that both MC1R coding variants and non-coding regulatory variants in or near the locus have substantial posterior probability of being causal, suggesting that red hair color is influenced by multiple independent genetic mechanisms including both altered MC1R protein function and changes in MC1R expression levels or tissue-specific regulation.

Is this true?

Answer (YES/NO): YES